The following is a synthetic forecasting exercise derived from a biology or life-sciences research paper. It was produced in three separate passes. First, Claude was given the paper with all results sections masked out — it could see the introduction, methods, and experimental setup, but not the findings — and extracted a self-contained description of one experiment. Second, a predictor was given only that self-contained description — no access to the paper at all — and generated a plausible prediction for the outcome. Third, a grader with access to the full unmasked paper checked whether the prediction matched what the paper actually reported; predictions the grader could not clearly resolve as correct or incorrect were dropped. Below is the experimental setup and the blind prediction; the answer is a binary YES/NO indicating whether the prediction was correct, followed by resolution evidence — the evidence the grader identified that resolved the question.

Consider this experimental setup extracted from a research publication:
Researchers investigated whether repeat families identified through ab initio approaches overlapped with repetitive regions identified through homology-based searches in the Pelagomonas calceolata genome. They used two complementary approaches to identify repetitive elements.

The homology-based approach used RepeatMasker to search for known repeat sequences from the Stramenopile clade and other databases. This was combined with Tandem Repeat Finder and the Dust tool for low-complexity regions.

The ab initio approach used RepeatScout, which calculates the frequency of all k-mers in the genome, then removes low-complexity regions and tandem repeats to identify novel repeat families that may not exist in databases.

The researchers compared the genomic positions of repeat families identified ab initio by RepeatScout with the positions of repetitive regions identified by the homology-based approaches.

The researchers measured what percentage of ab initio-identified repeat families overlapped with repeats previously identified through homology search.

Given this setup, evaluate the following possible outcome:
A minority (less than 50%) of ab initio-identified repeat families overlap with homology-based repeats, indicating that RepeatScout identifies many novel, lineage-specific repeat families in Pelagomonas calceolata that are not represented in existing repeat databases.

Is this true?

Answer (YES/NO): YES